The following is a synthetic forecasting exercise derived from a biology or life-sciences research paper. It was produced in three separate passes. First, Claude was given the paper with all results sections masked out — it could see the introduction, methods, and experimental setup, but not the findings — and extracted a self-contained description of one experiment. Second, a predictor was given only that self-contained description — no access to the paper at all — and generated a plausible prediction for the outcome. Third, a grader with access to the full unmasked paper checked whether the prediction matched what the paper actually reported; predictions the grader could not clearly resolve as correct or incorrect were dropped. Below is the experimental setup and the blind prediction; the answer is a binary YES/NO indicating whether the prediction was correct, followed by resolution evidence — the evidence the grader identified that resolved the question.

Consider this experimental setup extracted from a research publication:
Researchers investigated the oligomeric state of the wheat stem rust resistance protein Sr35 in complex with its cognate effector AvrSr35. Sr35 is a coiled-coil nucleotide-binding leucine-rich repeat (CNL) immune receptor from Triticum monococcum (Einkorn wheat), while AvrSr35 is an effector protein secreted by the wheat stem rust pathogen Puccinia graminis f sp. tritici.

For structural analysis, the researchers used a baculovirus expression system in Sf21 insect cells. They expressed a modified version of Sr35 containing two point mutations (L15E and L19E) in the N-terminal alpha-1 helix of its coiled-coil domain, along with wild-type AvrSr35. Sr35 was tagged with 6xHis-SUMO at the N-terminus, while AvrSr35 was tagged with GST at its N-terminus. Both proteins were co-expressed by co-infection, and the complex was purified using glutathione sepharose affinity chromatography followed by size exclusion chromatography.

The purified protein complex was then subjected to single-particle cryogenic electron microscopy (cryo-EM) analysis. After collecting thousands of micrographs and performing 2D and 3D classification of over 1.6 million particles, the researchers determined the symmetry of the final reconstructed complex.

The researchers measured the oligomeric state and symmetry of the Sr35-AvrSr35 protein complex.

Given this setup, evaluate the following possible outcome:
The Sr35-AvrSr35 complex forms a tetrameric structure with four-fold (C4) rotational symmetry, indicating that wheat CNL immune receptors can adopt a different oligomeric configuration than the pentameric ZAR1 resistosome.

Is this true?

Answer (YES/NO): NO